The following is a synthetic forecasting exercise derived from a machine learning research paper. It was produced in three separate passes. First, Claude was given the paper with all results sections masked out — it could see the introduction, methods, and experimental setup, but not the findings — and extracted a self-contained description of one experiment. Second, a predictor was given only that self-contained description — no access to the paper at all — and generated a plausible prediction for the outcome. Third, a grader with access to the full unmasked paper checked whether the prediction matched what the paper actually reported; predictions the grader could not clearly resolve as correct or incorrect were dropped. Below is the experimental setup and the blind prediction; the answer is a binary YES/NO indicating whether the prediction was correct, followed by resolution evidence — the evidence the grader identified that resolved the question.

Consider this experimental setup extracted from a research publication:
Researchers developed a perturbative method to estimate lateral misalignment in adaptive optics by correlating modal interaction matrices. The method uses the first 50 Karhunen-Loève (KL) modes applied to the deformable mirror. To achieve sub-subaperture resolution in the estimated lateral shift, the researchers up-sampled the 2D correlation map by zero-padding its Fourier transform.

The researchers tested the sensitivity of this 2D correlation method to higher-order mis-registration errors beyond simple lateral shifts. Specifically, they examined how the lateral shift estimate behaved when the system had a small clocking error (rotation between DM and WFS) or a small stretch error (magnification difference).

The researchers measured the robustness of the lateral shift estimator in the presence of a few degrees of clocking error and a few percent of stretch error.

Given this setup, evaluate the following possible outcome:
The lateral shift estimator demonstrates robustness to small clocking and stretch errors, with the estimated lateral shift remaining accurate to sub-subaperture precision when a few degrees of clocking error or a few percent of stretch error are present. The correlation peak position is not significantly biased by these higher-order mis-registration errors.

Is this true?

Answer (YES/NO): YES